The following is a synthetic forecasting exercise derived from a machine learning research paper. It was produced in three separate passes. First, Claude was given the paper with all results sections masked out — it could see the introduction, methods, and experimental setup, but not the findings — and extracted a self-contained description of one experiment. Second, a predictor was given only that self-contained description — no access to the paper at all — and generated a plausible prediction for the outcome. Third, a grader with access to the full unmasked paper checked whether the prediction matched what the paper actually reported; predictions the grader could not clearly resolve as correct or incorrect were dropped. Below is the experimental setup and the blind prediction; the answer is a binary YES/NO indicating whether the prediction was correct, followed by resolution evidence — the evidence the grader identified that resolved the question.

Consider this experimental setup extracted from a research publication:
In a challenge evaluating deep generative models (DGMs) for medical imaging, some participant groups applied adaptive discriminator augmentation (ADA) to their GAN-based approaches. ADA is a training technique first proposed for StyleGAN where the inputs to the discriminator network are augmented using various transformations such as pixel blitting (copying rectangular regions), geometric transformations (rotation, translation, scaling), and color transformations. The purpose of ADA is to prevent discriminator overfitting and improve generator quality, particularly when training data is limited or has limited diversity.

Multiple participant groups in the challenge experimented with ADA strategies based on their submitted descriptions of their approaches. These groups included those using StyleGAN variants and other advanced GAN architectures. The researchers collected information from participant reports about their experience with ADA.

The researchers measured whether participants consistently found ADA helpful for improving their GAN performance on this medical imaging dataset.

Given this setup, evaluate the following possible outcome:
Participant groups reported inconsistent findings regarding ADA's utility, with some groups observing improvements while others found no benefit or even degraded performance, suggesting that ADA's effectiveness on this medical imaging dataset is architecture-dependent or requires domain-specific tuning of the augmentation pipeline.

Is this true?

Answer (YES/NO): YES